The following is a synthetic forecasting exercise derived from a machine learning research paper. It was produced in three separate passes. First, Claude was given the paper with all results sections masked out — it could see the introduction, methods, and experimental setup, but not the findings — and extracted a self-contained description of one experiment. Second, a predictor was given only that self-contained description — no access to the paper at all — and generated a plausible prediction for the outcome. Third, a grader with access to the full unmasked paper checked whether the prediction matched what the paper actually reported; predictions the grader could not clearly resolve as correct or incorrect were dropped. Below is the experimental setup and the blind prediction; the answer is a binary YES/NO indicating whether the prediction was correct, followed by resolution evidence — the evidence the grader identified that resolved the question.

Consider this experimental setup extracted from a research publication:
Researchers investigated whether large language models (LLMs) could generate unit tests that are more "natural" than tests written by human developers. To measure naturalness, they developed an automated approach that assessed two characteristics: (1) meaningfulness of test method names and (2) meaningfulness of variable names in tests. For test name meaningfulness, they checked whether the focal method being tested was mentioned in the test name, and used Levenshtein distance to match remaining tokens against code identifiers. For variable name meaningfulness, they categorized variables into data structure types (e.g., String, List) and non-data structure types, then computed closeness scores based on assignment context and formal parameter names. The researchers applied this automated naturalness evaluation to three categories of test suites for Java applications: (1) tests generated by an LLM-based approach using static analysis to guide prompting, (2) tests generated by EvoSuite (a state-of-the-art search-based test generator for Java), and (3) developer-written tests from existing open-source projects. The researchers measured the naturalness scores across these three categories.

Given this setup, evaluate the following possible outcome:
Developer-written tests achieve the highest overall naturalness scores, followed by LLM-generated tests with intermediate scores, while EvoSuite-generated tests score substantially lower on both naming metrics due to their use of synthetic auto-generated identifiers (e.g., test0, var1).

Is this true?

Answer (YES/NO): NO